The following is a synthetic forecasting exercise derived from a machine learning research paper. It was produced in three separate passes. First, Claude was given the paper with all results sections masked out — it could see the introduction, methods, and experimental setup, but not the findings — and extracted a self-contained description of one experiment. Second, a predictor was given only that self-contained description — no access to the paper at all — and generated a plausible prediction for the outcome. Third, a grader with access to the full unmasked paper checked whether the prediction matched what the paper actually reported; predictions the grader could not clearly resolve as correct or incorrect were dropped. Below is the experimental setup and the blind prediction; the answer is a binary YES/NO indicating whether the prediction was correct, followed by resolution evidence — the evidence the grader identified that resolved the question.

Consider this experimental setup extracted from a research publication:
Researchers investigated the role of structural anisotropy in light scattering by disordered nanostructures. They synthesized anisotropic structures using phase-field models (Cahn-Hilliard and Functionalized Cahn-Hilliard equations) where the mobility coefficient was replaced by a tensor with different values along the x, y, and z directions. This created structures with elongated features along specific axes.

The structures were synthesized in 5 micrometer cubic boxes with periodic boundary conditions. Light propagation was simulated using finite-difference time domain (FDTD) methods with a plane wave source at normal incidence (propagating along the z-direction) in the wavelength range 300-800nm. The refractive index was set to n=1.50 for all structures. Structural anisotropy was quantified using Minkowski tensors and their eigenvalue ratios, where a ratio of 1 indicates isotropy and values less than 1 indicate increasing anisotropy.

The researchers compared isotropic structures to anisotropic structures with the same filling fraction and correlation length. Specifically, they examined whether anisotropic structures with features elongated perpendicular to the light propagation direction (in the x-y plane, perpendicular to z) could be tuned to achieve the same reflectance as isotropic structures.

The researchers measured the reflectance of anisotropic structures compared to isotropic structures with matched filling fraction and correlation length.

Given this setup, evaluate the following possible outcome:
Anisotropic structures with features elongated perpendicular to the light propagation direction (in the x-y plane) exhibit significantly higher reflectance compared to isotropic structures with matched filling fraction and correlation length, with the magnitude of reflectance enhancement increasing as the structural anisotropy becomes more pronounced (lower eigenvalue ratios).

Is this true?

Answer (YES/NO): NO